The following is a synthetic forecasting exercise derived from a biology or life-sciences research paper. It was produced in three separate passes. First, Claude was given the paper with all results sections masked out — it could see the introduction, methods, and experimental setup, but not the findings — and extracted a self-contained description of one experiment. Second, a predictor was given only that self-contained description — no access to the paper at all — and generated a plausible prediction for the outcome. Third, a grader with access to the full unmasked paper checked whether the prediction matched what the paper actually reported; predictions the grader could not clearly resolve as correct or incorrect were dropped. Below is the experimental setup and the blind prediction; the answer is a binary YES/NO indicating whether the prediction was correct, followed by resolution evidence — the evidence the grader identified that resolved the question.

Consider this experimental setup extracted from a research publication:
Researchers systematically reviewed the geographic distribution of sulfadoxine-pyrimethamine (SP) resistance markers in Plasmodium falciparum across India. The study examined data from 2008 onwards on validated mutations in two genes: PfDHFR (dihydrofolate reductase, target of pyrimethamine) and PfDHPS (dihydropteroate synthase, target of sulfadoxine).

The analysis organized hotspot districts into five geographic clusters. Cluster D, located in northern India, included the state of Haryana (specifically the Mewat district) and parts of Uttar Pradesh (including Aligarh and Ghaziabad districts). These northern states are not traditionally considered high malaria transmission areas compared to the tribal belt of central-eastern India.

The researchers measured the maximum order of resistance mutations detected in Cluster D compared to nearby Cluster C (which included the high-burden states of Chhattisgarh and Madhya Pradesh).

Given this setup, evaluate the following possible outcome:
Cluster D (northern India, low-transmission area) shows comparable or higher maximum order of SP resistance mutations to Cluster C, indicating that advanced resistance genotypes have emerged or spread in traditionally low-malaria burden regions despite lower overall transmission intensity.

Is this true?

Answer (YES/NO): YES